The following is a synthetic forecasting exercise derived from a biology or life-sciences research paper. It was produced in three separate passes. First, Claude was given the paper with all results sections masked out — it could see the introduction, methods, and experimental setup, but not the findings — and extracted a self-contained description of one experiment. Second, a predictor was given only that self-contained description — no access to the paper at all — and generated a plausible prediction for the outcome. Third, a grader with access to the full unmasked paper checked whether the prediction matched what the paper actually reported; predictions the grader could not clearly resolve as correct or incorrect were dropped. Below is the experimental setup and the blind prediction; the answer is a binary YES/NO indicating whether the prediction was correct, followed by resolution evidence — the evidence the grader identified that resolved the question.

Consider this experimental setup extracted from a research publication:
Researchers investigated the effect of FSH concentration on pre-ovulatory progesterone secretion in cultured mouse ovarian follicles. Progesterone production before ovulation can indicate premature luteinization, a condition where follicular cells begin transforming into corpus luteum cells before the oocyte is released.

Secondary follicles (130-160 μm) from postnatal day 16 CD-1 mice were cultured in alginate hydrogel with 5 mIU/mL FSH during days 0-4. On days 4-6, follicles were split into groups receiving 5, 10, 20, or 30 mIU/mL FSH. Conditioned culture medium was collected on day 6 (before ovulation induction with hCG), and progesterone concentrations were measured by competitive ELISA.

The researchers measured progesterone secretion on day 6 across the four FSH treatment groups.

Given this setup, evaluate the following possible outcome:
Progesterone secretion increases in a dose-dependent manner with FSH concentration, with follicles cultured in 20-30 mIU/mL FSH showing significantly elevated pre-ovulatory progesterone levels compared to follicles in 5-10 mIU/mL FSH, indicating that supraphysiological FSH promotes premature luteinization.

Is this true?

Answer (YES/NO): NO